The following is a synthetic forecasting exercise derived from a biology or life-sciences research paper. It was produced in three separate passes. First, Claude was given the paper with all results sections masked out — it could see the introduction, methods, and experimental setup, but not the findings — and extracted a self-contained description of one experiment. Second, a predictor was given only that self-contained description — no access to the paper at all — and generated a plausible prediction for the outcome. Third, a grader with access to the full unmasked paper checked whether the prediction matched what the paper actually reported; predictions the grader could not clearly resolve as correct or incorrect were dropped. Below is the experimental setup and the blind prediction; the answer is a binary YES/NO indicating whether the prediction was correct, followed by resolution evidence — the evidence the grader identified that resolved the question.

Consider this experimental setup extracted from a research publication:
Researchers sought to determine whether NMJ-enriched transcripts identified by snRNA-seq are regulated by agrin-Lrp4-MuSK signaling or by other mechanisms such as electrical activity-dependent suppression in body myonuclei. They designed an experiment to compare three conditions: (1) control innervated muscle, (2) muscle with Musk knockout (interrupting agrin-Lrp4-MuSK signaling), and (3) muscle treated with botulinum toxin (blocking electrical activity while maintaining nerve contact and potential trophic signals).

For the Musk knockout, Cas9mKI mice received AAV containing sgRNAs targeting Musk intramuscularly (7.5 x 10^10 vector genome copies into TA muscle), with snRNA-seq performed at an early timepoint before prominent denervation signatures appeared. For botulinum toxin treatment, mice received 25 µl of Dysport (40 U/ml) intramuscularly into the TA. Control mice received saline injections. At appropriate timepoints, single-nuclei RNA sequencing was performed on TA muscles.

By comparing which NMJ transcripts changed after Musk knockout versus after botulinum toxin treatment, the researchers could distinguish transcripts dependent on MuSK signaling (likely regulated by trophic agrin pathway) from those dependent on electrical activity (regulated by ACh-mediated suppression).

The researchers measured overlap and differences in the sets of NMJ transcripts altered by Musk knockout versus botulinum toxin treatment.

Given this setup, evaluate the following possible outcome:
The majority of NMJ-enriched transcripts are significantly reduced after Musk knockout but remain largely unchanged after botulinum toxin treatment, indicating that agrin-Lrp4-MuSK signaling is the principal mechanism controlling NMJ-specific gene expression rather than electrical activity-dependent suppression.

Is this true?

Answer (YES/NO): NO